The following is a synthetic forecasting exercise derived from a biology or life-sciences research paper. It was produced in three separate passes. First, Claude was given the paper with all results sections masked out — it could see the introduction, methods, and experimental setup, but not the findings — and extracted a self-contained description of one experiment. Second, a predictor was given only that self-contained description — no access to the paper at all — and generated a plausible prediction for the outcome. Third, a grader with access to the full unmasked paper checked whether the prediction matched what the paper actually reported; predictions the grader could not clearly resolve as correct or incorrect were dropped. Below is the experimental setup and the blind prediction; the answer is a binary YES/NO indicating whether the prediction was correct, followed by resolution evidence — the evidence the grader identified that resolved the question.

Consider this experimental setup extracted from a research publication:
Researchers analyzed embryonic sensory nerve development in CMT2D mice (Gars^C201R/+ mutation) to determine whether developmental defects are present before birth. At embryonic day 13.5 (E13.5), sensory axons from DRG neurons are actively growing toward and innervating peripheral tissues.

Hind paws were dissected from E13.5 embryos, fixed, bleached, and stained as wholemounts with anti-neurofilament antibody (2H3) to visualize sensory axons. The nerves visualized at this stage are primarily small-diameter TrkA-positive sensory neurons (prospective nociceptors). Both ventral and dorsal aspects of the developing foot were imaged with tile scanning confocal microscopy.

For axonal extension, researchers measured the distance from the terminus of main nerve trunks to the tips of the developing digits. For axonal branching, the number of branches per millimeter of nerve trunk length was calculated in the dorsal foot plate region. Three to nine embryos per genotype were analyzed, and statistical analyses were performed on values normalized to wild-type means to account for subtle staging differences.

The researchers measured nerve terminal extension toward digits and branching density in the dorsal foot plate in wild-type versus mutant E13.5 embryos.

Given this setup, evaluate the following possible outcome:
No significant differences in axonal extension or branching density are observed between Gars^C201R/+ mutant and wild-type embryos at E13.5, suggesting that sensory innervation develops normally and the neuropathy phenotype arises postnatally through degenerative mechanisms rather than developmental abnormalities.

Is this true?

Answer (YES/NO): NO